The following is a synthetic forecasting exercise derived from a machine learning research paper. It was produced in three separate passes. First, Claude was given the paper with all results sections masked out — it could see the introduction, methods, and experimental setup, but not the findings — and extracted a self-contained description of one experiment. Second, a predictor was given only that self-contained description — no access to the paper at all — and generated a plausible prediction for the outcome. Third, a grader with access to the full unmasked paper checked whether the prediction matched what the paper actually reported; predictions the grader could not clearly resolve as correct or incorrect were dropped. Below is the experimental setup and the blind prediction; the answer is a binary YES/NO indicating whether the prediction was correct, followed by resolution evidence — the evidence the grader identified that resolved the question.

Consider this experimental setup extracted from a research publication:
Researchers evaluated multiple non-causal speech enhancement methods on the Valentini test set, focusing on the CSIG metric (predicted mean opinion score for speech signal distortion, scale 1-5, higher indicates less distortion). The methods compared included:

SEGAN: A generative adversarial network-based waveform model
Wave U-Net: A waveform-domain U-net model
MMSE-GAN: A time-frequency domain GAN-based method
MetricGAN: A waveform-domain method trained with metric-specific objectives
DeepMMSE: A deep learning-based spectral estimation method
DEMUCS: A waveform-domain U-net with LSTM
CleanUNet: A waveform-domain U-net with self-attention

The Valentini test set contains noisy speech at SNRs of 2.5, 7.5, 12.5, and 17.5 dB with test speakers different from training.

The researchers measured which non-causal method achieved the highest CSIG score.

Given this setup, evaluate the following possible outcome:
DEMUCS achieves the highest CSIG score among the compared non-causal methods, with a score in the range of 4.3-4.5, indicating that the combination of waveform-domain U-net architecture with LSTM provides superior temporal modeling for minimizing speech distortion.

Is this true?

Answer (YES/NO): NO